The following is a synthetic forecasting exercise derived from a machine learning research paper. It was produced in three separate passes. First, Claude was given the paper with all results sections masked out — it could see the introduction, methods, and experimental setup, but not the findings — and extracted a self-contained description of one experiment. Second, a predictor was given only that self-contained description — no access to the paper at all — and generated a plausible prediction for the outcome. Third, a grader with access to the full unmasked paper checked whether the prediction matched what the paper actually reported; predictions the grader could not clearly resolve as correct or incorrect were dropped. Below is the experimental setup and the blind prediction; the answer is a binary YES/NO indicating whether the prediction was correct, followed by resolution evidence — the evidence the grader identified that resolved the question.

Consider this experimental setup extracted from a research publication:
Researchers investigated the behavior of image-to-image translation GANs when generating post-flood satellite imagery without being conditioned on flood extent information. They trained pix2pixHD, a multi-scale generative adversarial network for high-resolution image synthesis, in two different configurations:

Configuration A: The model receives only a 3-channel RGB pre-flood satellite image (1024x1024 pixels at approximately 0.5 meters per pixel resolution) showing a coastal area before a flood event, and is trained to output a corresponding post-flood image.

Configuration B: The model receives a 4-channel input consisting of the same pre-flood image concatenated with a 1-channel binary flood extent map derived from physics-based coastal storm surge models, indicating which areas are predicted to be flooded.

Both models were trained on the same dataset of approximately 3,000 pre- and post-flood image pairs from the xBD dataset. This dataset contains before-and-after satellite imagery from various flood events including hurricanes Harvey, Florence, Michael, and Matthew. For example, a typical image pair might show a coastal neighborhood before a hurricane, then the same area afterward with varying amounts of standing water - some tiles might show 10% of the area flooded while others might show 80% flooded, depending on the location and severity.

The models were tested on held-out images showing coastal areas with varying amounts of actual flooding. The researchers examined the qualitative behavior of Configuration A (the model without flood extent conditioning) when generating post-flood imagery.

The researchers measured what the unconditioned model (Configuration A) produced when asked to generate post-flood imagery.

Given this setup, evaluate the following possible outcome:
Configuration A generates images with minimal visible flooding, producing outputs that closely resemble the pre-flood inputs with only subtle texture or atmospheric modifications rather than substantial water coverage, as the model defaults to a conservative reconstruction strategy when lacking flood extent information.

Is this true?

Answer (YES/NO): NO